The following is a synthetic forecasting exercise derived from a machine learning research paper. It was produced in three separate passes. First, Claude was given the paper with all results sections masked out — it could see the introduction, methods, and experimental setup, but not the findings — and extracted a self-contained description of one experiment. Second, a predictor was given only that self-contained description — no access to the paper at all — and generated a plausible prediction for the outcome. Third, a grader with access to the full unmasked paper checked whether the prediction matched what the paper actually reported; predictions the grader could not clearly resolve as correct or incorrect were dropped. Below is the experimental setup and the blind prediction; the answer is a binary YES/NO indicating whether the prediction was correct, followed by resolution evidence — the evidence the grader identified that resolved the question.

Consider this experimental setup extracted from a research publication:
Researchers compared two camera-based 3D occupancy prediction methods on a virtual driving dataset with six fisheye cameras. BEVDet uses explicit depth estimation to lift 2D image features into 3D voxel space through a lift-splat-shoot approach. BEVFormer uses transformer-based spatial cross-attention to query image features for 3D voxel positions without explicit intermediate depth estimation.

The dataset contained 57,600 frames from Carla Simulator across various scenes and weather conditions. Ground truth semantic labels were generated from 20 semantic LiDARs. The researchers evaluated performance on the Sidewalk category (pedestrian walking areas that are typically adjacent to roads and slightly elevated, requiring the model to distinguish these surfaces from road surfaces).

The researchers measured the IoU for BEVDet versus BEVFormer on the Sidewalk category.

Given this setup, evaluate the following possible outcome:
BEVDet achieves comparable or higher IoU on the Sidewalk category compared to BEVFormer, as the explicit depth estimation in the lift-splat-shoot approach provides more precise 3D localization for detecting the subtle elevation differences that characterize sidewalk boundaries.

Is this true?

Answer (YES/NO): NO